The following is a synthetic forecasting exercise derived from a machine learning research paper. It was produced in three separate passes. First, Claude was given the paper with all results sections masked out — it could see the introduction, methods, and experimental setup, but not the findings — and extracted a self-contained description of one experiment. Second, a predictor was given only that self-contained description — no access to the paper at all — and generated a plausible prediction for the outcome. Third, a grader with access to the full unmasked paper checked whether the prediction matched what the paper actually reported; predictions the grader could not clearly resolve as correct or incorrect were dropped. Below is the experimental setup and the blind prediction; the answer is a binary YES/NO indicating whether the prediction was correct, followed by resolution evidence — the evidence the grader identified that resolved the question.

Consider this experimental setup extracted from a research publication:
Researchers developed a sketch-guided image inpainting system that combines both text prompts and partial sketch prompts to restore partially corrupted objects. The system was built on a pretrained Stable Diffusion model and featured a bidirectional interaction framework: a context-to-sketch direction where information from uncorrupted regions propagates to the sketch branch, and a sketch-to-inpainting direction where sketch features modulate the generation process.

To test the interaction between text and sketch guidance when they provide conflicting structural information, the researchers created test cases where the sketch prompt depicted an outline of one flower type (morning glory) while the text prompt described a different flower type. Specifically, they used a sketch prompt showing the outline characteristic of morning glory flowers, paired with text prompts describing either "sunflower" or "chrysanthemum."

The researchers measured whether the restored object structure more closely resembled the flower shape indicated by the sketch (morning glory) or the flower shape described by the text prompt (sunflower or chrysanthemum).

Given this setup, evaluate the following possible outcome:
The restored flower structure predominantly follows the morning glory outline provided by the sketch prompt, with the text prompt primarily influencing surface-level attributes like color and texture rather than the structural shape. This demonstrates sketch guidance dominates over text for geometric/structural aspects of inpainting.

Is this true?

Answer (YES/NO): NO